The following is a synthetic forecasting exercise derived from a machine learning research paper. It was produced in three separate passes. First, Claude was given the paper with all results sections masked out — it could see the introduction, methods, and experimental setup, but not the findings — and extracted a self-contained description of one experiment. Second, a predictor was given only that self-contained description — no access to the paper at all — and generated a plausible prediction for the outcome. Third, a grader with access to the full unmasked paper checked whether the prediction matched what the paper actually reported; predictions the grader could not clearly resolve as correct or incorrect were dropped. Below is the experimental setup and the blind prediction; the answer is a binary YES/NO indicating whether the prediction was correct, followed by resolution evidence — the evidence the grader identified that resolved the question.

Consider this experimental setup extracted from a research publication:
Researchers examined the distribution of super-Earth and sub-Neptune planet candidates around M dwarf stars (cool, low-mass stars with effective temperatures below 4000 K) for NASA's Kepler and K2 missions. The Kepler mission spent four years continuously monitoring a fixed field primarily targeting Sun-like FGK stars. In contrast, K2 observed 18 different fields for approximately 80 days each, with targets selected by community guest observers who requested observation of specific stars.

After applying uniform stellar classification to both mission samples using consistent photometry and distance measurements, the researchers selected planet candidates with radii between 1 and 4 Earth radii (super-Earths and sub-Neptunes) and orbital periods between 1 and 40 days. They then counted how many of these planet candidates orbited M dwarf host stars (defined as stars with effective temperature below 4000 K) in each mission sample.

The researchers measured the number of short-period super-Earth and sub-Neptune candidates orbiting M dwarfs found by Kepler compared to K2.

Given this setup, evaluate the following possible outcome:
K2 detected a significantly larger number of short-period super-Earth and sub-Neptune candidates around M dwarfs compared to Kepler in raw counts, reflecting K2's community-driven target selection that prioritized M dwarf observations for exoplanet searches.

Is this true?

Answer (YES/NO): NO